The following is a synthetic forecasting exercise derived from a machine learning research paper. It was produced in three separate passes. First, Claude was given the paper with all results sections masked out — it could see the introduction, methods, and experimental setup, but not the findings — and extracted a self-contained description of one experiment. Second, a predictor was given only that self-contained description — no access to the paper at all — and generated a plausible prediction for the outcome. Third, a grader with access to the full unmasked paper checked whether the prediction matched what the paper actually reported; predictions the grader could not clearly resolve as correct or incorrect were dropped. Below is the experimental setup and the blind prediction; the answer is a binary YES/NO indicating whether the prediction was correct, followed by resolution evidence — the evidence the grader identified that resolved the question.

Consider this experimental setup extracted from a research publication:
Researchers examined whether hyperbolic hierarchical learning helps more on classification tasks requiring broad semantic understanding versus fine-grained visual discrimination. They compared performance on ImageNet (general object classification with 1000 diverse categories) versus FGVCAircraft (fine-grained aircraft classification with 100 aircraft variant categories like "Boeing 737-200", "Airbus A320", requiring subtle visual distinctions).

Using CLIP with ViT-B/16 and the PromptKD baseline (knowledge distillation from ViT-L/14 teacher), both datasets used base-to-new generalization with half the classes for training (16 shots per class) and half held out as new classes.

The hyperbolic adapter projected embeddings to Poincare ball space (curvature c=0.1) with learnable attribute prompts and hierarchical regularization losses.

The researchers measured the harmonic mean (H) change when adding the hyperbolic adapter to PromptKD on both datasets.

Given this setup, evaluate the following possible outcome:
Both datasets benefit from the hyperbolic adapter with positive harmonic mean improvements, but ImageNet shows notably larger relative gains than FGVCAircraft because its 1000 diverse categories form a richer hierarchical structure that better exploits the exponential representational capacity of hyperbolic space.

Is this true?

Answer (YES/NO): NO